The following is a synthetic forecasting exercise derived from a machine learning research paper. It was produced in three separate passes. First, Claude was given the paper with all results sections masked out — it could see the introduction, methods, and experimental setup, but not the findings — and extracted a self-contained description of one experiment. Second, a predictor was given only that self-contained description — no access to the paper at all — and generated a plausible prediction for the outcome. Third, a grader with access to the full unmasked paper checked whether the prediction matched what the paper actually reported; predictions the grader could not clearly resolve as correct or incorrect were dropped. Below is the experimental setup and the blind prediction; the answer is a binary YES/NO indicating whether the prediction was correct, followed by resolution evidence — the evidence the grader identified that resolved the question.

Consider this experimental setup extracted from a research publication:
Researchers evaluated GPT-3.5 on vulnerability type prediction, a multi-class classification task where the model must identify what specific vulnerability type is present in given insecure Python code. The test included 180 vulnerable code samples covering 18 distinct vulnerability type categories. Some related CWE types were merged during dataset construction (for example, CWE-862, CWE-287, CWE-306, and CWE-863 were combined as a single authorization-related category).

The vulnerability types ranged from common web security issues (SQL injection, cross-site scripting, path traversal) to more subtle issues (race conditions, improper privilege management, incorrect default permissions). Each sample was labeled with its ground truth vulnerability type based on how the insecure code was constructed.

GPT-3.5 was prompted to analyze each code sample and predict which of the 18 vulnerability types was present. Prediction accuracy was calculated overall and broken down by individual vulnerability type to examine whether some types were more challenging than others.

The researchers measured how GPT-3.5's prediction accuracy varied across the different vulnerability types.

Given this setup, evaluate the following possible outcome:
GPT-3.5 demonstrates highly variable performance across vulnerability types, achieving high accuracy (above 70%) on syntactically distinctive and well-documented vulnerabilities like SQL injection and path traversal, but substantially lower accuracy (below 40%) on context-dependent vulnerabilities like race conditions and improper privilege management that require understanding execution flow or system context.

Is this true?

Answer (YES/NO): NO